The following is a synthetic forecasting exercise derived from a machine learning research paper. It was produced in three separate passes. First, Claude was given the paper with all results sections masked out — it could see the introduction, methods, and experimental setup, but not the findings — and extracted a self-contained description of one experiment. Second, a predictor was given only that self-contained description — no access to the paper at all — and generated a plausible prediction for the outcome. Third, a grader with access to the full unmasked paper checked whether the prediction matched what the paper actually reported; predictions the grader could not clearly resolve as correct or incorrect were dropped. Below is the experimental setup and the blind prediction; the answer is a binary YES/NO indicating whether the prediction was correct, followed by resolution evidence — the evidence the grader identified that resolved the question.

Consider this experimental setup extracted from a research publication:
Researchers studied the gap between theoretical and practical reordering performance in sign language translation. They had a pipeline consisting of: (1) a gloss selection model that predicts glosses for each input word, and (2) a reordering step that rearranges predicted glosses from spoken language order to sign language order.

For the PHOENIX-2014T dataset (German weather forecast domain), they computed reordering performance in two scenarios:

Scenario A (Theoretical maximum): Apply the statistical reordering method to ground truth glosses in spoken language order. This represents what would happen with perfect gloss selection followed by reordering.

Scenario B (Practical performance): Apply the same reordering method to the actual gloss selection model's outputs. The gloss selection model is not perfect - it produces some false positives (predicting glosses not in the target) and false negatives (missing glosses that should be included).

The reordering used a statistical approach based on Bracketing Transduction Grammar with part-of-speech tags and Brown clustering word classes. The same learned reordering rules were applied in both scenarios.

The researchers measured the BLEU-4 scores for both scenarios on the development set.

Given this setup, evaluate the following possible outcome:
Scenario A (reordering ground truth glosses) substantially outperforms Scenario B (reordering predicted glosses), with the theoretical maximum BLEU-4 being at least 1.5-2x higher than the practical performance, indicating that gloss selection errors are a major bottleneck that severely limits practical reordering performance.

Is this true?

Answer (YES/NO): YES